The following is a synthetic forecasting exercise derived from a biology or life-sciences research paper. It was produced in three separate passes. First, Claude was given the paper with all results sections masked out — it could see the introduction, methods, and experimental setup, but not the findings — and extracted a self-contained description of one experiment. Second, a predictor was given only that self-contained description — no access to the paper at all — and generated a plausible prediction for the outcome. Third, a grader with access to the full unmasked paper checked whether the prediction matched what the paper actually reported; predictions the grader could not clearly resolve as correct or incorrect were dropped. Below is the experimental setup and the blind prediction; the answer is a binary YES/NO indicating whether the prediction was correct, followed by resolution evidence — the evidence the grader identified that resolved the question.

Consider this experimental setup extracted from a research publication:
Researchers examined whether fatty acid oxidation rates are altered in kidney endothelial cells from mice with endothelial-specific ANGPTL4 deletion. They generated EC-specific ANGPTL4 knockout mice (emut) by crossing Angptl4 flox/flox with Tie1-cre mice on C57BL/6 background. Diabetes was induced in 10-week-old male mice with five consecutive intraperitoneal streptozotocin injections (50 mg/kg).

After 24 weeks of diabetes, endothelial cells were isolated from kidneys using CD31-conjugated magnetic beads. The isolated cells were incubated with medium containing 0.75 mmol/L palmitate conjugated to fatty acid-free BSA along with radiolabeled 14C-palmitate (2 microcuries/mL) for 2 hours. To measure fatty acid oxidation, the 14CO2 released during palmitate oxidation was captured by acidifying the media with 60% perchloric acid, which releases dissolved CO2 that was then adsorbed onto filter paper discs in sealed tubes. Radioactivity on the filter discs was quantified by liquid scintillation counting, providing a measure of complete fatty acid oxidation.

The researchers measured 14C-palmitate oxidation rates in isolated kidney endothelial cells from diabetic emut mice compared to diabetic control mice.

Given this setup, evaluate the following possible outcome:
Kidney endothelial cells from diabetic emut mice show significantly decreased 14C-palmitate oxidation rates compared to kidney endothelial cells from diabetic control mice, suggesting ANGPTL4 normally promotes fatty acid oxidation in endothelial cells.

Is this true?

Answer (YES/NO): NO